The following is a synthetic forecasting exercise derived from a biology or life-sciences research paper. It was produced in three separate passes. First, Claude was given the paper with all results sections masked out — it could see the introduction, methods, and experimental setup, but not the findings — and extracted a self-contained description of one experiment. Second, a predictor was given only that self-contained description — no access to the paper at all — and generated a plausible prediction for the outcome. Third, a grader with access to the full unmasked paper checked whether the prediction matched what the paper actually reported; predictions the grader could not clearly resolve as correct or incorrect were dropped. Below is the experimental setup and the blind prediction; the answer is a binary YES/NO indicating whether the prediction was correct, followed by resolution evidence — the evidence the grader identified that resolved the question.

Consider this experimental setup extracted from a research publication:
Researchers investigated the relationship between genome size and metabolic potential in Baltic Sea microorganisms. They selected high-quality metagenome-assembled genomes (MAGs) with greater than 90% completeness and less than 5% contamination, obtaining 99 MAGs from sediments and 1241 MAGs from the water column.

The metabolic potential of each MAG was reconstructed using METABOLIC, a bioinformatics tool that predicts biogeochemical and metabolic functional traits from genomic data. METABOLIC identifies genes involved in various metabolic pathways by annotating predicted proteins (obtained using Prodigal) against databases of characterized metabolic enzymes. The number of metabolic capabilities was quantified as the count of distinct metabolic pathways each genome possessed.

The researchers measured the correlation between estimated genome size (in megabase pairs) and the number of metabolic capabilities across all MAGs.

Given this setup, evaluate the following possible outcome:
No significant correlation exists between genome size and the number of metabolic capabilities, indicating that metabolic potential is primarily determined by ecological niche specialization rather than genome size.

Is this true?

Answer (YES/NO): NO